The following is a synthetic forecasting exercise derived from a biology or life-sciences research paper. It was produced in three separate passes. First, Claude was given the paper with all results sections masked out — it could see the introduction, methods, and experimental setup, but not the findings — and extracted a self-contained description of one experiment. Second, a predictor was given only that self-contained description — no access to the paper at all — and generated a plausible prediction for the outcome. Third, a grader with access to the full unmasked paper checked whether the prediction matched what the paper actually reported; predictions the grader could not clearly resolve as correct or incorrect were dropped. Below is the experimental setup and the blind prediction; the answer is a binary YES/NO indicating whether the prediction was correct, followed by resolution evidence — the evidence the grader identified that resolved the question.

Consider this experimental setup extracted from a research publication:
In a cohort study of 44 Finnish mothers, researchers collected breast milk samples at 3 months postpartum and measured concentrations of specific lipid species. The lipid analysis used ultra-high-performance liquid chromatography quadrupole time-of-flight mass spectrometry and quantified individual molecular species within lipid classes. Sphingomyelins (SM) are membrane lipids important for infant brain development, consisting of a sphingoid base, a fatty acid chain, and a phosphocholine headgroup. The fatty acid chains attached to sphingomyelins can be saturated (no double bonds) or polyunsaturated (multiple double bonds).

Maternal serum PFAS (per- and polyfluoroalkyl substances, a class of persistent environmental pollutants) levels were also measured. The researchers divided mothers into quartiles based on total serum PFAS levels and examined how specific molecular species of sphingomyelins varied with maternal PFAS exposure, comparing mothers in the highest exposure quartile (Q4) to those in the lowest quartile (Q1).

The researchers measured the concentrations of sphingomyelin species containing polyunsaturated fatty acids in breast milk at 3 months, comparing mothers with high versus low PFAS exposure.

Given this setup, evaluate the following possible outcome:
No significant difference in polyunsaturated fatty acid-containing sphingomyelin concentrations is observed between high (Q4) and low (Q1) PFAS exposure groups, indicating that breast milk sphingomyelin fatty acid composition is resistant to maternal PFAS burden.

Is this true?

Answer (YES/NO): YES